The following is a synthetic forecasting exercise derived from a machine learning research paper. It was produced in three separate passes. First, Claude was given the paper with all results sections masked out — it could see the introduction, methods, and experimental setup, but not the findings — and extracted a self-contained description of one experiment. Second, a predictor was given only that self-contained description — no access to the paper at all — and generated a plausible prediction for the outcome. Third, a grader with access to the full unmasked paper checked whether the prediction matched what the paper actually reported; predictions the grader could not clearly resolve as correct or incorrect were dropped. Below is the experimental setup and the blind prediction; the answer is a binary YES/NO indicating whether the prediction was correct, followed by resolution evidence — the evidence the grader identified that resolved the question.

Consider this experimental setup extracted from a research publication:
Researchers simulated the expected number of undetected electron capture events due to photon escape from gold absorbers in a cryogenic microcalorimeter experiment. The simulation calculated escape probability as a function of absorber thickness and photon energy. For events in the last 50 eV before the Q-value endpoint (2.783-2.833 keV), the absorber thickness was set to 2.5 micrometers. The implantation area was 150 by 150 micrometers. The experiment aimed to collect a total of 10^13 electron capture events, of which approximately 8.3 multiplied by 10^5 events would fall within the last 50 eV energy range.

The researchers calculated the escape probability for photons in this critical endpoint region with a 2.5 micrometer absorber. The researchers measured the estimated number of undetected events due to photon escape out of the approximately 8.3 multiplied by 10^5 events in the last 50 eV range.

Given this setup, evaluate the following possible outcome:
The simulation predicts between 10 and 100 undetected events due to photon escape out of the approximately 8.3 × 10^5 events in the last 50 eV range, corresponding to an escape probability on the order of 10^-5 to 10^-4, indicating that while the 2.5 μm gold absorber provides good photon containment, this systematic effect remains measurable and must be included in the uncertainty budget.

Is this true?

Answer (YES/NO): NO